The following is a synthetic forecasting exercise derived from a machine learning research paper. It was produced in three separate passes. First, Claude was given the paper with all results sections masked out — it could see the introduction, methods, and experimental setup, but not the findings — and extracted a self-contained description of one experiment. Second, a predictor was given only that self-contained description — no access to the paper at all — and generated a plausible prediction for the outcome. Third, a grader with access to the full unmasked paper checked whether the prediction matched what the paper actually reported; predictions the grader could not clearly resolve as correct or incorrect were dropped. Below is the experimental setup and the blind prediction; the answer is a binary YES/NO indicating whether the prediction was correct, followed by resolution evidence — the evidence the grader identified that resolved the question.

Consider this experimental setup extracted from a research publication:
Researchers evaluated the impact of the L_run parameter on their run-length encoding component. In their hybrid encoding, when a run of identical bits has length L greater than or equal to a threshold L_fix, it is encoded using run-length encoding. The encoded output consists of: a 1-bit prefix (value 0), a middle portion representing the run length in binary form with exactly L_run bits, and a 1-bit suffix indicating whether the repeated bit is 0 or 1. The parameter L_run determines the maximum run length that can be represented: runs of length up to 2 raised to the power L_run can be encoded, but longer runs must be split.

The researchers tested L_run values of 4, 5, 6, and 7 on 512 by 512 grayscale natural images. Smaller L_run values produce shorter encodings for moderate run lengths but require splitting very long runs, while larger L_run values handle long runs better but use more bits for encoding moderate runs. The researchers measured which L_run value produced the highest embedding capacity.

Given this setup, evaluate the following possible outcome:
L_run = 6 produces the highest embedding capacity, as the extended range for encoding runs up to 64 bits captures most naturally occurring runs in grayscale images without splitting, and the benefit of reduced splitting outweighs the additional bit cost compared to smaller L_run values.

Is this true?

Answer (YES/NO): NO